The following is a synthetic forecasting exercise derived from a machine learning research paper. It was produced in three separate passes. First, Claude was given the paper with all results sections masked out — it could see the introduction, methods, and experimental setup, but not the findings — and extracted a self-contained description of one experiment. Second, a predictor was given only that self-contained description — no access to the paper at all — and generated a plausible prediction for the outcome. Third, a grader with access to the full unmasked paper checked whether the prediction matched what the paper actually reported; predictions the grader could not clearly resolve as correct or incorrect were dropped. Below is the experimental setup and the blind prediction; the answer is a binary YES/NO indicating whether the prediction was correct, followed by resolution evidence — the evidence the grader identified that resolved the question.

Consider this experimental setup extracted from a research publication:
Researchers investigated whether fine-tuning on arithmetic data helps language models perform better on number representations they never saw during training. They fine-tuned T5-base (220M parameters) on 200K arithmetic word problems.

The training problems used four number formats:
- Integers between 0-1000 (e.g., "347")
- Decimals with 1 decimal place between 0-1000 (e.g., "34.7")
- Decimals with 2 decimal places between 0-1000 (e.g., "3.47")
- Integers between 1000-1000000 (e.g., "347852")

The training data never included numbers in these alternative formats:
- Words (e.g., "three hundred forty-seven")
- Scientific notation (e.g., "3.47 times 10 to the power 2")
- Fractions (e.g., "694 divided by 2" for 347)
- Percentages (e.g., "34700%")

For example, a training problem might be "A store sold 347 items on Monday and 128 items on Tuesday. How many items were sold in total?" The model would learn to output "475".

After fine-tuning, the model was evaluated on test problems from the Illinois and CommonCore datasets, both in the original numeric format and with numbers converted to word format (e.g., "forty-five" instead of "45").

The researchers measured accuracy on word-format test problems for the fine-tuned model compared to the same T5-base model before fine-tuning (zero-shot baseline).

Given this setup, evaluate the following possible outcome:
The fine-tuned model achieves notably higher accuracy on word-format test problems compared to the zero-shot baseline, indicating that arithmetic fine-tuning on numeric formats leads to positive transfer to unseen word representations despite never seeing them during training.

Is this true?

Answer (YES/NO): YES